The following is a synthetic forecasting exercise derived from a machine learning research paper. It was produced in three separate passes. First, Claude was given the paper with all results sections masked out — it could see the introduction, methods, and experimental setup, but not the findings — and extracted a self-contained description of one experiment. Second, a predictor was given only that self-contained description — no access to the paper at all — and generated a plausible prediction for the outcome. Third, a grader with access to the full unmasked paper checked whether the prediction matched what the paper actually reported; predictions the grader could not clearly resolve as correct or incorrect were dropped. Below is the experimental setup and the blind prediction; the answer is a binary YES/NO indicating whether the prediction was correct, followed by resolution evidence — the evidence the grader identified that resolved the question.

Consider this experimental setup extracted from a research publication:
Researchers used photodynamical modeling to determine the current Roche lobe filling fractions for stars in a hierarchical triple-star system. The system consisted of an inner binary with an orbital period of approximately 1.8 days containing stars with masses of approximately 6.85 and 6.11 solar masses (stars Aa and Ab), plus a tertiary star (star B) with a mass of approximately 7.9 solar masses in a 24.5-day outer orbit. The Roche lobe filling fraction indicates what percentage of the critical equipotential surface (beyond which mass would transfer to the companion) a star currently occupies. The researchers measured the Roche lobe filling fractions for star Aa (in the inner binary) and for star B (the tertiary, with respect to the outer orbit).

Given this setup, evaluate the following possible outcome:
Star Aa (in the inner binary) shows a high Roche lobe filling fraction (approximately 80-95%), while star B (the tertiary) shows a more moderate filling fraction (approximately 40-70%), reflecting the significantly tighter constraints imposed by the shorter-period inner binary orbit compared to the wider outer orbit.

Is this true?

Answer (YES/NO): NO